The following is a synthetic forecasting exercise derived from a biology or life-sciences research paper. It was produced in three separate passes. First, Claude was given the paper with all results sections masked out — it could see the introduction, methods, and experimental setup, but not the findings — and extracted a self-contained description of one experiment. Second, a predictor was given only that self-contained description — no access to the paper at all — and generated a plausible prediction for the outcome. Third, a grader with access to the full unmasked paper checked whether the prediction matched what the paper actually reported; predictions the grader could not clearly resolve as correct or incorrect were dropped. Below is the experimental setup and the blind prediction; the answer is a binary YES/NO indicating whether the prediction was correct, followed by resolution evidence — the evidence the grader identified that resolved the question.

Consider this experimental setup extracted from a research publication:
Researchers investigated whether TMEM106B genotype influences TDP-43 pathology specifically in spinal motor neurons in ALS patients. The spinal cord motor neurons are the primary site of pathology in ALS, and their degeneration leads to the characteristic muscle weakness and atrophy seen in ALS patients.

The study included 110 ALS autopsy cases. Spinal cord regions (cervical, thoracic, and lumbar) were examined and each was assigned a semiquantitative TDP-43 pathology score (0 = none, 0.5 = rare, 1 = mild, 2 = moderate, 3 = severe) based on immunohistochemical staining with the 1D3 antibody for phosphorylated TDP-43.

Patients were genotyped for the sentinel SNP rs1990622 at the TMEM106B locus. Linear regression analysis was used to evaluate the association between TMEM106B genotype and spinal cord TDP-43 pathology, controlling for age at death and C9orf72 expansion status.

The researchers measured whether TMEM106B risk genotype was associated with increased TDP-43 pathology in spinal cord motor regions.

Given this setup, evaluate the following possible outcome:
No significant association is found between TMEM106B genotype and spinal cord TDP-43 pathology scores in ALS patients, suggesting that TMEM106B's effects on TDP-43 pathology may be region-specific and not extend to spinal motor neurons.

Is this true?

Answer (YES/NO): YES